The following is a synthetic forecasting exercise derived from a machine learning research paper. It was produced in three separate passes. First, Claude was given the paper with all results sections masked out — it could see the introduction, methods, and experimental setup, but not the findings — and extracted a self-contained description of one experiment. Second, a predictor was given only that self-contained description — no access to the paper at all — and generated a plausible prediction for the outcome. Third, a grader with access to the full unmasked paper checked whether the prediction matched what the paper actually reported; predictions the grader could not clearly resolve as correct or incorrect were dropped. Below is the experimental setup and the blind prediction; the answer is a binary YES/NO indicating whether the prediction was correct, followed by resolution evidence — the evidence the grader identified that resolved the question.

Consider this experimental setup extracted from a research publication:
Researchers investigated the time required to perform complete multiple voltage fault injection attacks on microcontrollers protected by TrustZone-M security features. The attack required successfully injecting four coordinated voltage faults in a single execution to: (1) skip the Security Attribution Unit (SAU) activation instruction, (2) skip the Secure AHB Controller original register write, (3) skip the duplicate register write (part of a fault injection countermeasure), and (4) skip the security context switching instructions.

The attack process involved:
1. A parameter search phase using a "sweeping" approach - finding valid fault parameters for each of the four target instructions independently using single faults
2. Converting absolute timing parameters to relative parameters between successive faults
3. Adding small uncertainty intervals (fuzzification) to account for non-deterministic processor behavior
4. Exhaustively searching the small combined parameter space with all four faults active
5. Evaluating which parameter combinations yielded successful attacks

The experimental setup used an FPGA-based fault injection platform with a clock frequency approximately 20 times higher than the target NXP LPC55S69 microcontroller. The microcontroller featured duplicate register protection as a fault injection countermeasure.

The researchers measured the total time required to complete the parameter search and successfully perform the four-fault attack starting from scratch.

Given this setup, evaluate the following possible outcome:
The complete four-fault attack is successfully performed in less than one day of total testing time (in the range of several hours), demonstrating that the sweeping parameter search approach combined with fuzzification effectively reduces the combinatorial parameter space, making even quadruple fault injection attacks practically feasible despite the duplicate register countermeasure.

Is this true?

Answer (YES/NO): NO